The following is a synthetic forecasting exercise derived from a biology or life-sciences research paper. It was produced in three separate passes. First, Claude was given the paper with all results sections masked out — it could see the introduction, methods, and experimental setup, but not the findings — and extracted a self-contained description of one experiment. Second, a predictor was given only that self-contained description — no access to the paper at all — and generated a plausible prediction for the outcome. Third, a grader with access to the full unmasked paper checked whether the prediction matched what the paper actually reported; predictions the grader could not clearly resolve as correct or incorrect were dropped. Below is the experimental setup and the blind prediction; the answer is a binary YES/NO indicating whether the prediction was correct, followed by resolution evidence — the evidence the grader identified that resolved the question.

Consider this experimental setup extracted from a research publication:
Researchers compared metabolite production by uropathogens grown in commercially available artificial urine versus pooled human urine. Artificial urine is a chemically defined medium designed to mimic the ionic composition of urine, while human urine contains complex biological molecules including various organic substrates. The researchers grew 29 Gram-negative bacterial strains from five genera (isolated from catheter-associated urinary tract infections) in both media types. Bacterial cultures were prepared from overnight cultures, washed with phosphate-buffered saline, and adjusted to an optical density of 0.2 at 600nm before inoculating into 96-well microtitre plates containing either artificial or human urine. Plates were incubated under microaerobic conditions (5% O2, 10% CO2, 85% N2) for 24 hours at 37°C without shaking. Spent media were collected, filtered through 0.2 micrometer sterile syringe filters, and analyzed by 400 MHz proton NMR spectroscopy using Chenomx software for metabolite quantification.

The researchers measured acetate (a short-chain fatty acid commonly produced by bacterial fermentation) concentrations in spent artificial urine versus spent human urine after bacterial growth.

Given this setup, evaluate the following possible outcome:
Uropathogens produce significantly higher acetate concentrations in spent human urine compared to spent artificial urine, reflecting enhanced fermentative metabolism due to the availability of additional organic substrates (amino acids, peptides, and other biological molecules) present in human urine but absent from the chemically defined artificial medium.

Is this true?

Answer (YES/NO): YES